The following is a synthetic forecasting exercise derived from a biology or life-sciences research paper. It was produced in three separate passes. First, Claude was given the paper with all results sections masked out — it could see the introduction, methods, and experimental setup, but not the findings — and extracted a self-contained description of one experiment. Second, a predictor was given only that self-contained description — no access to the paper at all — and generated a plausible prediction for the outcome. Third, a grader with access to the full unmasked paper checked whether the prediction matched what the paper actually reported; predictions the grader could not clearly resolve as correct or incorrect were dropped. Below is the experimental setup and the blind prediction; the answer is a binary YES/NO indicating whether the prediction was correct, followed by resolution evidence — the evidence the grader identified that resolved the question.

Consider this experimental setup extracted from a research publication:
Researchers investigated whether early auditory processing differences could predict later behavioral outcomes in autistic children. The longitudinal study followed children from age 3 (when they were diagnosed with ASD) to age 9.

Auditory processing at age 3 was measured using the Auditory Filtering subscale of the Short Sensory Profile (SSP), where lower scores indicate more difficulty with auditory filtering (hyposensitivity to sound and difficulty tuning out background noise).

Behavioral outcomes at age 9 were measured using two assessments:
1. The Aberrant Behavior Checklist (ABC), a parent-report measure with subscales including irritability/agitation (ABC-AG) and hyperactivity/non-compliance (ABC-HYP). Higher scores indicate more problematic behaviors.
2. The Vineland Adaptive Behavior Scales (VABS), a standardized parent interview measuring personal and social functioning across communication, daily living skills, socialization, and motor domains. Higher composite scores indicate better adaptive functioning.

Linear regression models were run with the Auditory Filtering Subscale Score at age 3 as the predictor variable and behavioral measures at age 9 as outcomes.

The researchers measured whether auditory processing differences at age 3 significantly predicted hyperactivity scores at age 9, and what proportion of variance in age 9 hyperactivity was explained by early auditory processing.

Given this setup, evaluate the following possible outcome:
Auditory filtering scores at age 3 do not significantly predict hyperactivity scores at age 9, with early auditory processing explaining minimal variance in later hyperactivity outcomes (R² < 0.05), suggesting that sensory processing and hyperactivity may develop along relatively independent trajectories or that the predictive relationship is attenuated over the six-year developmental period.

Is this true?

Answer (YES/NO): NO